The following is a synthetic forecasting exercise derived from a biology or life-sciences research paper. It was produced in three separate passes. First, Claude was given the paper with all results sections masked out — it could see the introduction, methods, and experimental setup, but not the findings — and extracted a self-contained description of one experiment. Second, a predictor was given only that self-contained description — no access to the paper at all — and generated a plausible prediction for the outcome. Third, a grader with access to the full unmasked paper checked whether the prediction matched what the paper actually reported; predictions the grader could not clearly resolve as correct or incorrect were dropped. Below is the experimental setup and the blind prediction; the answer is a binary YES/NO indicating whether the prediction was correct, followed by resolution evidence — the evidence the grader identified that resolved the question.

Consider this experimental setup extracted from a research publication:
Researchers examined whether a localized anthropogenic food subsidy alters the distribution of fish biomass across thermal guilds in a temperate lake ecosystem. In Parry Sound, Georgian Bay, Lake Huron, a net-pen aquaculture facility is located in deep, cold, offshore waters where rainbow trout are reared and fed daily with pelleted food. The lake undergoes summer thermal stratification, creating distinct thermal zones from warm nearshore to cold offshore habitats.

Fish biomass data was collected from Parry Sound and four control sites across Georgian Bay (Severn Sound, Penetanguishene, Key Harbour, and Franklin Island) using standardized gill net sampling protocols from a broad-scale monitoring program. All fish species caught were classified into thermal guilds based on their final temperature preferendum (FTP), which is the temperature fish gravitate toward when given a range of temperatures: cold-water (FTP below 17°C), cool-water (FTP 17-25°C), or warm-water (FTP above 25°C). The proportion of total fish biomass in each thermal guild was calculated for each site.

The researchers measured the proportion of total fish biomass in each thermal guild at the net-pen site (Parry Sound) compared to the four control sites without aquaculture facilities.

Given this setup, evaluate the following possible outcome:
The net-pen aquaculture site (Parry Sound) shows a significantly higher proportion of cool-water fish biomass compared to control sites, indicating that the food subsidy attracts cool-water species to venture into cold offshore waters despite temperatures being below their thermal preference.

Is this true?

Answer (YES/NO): NO